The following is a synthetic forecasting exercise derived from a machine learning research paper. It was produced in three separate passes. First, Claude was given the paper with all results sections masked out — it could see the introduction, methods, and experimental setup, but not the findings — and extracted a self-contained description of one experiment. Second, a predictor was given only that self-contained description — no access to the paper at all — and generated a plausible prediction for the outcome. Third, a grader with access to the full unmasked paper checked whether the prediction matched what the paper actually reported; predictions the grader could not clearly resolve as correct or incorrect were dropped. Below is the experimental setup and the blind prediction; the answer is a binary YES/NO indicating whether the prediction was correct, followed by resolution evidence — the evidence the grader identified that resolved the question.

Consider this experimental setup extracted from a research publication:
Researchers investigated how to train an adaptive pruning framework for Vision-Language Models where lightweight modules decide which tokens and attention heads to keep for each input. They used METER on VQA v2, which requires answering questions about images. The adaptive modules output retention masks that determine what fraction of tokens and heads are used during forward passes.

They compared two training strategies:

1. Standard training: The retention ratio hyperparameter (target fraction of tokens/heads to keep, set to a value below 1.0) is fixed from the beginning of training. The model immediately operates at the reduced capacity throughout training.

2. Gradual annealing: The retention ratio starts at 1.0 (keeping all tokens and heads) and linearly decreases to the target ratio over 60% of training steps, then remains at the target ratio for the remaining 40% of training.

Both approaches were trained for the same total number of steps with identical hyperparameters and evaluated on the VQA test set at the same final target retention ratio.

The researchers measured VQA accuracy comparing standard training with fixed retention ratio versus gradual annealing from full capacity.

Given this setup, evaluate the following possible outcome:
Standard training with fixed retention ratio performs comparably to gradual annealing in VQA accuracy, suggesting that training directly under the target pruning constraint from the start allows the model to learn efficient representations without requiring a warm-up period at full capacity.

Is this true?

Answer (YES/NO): NO